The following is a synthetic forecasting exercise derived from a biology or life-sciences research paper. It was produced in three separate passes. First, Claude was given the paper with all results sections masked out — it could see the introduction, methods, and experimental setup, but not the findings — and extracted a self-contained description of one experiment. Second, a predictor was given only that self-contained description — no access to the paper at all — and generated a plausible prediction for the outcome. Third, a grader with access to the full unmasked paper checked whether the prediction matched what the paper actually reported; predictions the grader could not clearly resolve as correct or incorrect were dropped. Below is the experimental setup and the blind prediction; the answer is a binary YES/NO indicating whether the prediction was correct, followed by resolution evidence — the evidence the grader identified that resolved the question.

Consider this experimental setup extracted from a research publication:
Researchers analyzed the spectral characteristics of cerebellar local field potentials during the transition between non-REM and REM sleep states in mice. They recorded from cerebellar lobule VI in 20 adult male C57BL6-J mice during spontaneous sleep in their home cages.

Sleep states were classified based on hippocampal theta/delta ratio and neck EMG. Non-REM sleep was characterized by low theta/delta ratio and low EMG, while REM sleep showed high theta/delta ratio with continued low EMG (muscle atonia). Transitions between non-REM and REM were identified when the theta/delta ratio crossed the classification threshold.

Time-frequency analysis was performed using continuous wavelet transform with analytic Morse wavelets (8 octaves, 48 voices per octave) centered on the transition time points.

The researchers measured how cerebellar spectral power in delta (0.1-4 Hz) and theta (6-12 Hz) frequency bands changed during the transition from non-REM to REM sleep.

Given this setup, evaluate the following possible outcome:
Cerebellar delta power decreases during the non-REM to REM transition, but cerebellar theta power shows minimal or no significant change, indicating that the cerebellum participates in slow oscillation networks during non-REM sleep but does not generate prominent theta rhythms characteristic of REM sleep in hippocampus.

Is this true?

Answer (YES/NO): NO